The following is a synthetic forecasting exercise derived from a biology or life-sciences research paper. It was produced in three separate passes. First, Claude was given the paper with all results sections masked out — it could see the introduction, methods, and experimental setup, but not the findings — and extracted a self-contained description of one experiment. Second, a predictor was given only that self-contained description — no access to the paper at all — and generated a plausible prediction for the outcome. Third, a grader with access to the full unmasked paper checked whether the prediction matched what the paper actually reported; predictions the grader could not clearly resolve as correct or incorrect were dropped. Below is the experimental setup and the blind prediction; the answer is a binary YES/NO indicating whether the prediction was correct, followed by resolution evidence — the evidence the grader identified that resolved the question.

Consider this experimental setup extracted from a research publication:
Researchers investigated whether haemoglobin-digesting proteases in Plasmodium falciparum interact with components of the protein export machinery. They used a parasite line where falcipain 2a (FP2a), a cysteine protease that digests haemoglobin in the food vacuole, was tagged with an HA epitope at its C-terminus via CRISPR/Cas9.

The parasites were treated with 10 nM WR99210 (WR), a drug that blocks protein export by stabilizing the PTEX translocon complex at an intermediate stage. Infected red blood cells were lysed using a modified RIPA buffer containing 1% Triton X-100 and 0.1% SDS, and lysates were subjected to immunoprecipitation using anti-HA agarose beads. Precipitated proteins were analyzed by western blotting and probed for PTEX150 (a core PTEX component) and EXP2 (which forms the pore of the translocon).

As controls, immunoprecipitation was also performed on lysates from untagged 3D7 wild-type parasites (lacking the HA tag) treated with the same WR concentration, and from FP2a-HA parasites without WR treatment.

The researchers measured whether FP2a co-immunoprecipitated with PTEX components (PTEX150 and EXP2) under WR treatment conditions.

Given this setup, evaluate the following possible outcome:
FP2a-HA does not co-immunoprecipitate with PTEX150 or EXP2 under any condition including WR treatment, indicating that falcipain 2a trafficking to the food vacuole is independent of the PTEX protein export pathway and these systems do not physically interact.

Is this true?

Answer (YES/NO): NO